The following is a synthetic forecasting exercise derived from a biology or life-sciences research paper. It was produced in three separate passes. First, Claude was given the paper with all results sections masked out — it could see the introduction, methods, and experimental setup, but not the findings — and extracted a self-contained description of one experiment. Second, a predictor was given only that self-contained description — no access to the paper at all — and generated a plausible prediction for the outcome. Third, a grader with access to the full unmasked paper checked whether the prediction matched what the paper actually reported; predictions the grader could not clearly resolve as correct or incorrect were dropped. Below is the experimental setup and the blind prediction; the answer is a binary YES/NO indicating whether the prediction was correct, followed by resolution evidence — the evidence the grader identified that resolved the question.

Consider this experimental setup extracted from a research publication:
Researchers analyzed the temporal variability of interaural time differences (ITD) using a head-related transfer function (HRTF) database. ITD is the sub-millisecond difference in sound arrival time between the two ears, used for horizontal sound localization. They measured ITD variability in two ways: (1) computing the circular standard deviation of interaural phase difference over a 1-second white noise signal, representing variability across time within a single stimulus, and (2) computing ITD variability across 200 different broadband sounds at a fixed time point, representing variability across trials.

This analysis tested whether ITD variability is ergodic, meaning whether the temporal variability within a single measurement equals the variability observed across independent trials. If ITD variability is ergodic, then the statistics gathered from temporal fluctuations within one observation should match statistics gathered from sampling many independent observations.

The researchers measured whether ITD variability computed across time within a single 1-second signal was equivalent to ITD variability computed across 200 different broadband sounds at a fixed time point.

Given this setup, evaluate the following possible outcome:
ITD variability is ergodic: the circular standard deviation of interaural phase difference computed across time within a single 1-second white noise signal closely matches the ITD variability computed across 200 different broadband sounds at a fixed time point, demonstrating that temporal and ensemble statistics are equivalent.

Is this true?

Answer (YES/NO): YES